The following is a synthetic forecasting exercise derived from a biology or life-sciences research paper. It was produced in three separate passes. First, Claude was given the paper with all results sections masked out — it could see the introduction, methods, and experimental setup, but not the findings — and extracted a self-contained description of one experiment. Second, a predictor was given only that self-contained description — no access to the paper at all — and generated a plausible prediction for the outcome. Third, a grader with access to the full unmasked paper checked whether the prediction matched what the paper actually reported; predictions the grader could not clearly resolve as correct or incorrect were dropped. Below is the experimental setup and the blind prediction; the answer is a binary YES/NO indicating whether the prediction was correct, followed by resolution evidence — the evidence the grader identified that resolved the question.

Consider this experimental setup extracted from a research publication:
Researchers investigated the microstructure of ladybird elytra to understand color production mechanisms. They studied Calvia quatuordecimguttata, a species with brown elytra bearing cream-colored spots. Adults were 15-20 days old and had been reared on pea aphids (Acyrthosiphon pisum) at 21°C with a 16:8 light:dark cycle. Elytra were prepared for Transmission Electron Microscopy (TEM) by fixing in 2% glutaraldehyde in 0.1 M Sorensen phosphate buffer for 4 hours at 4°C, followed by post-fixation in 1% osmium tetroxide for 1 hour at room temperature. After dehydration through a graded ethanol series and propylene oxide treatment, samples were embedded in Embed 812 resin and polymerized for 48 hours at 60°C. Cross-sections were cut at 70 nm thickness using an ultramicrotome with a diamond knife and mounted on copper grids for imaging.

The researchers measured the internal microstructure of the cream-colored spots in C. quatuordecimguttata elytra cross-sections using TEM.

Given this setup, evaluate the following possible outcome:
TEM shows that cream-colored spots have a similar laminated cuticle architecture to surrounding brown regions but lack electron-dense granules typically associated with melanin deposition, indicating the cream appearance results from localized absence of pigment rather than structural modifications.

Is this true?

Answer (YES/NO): NO